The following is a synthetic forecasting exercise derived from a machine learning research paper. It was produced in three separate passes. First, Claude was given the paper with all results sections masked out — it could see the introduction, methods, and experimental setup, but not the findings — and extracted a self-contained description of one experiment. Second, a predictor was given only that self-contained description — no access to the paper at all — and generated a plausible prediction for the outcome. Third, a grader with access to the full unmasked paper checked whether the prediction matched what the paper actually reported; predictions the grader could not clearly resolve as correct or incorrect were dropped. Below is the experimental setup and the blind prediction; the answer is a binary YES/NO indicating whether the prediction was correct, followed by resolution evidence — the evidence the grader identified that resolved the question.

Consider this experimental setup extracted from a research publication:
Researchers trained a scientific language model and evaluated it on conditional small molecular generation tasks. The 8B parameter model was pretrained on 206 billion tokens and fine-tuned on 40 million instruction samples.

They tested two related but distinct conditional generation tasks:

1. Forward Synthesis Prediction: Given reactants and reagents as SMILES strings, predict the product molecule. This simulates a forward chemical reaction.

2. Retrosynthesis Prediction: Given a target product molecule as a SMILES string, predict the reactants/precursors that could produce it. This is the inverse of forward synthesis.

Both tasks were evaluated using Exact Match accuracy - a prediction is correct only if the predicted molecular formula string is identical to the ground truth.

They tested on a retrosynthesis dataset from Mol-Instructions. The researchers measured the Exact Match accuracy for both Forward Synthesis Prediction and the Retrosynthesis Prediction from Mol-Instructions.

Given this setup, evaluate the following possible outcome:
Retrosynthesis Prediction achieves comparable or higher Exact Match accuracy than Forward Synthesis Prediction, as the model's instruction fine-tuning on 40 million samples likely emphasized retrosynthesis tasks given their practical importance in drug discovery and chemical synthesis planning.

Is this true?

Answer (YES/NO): YES